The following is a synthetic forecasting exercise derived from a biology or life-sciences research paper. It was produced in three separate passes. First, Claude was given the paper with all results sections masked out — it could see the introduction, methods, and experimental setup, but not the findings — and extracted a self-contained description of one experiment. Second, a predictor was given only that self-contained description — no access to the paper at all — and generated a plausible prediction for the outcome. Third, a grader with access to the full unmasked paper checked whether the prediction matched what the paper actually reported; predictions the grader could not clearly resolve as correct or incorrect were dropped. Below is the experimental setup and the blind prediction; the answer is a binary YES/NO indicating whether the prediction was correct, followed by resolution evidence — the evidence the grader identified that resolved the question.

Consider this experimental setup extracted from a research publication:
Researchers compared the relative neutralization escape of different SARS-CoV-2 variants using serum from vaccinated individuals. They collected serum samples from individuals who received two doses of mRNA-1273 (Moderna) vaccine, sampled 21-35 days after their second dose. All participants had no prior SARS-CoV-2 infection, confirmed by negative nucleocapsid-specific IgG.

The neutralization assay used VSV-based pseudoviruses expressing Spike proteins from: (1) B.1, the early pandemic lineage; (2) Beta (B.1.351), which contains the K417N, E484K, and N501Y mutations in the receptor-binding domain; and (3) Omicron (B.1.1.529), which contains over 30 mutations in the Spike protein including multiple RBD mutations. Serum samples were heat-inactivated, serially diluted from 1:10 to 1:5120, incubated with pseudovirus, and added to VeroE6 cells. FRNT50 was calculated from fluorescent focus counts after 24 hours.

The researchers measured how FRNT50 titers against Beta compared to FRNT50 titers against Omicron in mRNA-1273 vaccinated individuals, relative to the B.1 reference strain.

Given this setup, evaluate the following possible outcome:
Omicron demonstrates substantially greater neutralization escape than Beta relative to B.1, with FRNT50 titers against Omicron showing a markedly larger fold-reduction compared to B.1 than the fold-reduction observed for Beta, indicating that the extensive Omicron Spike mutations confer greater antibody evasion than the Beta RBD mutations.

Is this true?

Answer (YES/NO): YES